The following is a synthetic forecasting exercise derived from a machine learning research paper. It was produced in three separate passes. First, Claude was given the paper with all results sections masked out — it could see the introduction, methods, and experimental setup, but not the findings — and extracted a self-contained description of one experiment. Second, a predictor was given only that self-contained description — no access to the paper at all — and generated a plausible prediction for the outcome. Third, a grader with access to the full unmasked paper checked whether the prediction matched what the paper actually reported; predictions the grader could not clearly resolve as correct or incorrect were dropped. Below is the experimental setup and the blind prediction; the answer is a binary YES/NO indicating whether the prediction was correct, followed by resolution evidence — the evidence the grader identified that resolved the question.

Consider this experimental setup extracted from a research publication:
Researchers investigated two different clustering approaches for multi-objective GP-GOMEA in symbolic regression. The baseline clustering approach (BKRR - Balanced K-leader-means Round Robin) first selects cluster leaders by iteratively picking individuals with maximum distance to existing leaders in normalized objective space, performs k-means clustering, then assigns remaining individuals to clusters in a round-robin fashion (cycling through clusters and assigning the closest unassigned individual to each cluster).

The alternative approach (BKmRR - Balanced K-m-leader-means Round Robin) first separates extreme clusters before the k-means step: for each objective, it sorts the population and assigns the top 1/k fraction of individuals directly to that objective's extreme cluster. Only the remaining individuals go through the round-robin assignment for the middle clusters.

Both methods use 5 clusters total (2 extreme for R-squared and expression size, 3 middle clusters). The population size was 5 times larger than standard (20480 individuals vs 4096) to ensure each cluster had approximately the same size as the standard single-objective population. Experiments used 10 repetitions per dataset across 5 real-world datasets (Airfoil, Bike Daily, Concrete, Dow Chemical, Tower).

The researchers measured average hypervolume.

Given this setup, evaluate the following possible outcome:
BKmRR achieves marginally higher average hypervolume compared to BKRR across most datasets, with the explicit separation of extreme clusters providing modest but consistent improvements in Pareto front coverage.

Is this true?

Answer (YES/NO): NO